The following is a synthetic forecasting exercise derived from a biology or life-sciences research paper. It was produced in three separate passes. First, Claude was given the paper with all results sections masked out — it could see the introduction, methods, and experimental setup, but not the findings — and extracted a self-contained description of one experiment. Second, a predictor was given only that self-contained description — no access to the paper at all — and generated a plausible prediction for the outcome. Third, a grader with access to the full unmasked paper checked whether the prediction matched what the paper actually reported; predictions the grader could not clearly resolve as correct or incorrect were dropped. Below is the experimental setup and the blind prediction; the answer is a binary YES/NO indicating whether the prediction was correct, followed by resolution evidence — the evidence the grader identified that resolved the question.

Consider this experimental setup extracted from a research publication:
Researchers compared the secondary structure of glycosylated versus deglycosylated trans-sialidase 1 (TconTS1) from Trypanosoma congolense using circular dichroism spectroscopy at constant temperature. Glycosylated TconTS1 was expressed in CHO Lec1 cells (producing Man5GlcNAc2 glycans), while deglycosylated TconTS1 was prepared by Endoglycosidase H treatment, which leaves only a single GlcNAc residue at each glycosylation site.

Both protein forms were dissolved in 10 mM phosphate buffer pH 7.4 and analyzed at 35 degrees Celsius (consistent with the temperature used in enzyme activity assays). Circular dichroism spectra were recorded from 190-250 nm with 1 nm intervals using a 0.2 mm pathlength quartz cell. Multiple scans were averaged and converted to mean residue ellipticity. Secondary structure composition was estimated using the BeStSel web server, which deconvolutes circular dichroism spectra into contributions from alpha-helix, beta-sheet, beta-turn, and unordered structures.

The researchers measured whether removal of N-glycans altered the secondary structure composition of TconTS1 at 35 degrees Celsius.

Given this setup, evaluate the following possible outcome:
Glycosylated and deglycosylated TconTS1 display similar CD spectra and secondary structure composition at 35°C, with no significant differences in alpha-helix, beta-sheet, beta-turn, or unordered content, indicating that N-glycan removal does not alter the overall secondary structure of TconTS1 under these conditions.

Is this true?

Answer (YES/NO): YES